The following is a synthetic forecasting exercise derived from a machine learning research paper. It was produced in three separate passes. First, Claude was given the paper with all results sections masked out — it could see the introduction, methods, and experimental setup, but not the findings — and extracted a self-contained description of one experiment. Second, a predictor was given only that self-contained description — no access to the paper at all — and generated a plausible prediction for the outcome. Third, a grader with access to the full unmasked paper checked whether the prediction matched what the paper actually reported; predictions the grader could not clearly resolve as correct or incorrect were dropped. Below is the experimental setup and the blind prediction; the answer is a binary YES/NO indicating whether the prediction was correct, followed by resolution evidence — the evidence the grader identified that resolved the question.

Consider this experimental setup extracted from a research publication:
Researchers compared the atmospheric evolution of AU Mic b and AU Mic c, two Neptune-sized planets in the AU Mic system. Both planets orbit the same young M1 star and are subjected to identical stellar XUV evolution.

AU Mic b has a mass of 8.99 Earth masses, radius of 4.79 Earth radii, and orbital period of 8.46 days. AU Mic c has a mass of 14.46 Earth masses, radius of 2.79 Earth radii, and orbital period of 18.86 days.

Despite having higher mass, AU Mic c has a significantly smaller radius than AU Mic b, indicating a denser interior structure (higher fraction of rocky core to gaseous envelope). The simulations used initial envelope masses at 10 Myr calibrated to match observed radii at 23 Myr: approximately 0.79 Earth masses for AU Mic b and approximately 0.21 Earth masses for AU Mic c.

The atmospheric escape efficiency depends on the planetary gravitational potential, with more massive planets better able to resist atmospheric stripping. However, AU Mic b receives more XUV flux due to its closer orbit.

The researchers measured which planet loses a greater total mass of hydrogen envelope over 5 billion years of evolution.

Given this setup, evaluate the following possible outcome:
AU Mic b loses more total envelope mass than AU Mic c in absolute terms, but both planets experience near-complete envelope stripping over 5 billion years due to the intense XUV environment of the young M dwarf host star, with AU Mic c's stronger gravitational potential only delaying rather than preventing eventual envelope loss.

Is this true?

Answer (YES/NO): NO